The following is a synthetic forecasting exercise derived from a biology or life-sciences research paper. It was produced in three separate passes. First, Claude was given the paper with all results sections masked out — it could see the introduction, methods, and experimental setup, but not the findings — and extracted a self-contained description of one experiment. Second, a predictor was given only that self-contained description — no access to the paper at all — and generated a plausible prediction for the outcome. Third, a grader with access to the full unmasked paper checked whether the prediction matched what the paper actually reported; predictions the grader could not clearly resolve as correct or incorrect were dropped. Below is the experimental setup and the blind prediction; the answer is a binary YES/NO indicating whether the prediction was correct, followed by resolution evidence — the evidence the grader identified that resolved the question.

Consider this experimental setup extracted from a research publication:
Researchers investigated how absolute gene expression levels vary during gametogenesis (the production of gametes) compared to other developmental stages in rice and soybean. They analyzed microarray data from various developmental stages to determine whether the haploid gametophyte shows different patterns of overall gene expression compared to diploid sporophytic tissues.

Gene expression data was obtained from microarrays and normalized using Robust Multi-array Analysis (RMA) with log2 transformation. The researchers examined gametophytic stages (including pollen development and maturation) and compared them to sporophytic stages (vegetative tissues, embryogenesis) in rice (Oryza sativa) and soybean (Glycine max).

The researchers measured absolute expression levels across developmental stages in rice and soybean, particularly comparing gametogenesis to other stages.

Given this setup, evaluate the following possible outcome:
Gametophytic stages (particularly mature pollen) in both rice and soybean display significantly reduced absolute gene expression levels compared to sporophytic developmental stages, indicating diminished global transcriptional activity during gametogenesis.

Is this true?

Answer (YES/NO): YES